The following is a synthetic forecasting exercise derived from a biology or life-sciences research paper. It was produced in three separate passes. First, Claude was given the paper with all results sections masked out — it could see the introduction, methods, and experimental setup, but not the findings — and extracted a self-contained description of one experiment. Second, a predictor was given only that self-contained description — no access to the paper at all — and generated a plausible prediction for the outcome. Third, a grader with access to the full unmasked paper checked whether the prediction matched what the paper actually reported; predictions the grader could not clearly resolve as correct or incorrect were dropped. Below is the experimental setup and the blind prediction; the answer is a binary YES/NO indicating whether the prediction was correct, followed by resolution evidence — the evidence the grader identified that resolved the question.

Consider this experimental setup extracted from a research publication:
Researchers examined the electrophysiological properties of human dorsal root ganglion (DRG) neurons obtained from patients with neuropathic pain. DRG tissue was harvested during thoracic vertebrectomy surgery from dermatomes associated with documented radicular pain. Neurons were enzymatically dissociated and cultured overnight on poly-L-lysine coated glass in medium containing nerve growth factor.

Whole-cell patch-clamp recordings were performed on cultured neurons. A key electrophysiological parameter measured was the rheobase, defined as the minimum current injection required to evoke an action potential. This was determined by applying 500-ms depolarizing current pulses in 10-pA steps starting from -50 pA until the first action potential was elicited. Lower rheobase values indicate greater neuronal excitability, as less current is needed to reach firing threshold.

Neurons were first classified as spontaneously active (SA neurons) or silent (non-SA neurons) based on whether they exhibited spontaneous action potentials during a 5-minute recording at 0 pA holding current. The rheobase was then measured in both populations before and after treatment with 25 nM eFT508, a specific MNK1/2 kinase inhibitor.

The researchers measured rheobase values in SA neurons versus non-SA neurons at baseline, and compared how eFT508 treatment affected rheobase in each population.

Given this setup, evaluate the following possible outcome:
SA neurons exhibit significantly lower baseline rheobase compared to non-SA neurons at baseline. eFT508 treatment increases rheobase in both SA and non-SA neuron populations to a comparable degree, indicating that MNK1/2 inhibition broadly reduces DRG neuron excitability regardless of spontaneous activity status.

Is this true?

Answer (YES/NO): NO